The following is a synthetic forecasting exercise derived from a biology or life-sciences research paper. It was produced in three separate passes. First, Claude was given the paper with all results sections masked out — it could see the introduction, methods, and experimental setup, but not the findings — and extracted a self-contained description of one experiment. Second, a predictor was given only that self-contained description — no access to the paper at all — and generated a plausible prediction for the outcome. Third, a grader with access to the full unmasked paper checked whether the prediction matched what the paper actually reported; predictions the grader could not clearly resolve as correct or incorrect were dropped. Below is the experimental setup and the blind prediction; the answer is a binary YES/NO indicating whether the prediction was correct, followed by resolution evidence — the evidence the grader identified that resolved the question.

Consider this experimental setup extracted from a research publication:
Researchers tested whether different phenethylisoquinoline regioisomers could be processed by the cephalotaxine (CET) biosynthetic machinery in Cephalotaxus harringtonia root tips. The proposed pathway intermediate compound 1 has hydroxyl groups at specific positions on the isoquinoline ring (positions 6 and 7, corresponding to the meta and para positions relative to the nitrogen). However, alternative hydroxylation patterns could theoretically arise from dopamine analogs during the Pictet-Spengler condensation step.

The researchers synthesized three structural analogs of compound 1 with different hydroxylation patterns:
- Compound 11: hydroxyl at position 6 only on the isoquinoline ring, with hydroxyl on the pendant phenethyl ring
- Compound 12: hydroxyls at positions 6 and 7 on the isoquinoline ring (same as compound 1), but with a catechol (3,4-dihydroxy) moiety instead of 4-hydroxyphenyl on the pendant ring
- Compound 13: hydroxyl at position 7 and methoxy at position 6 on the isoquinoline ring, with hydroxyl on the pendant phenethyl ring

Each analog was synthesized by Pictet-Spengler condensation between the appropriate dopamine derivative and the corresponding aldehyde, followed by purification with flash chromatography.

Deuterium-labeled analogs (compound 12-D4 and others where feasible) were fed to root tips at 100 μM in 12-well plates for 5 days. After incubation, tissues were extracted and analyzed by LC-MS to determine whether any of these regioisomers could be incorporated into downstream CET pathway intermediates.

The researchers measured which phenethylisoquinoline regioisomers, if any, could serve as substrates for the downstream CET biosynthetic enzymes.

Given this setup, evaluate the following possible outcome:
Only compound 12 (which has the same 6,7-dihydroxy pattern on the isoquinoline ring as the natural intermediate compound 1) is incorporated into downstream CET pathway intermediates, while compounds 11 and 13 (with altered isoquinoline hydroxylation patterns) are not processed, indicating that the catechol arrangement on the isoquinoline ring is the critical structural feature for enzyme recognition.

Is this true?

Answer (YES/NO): NO